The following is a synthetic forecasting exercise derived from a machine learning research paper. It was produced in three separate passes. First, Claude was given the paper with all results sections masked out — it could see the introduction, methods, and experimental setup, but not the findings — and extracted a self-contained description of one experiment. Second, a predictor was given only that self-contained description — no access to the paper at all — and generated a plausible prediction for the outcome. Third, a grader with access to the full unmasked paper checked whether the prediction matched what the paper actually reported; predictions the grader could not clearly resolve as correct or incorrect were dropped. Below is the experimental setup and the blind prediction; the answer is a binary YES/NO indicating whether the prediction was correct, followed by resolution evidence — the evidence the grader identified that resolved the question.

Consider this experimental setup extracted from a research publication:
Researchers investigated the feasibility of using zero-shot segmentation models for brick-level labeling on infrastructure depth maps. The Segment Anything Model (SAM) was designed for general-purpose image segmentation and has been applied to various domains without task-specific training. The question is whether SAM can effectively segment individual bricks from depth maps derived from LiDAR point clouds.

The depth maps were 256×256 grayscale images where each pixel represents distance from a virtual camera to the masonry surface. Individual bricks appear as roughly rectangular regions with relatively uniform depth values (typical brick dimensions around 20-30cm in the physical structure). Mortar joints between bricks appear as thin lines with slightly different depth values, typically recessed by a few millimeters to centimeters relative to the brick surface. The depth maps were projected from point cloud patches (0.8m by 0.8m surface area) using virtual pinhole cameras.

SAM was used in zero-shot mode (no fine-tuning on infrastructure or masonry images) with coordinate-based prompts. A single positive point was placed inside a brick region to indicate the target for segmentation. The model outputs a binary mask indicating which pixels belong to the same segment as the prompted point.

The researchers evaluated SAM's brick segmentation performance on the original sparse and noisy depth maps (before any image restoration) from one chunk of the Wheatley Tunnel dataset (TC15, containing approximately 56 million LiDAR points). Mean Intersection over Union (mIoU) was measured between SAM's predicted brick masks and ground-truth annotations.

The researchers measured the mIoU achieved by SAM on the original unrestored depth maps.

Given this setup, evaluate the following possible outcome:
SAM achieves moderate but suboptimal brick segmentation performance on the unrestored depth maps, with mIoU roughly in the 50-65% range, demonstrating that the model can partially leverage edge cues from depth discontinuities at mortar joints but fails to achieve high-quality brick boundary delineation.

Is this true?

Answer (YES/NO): NO